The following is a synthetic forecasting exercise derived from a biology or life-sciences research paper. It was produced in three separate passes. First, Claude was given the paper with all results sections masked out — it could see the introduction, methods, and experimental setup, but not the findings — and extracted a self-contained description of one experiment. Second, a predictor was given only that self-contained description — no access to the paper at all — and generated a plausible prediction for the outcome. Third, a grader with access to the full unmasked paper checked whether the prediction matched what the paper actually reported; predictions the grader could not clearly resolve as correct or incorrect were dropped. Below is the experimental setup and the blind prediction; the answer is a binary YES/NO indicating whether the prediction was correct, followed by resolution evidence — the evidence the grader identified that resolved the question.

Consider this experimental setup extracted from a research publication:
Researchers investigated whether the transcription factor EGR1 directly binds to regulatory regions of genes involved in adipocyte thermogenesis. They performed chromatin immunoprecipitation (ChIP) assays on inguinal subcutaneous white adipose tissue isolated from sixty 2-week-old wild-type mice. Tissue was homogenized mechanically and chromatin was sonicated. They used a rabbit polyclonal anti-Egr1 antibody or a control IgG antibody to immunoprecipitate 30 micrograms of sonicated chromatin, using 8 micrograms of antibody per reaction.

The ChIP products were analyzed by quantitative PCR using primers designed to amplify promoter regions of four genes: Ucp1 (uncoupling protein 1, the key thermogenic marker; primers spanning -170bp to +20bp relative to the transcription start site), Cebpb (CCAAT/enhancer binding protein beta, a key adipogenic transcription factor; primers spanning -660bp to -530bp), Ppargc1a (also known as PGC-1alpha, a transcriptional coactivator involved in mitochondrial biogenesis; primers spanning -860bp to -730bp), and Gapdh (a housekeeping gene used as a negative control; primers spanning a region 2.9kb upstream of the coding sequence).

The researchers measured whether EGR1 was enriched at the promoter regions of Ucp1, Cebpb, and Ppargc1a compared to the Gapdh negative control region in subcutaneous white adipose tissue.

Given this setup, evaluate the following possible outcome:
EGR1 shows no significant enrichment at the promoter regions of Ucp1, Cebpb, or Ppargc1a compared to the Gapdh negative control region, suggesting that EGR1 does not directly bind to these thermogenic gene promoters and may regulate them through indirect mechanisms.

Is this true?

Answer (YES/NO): NO